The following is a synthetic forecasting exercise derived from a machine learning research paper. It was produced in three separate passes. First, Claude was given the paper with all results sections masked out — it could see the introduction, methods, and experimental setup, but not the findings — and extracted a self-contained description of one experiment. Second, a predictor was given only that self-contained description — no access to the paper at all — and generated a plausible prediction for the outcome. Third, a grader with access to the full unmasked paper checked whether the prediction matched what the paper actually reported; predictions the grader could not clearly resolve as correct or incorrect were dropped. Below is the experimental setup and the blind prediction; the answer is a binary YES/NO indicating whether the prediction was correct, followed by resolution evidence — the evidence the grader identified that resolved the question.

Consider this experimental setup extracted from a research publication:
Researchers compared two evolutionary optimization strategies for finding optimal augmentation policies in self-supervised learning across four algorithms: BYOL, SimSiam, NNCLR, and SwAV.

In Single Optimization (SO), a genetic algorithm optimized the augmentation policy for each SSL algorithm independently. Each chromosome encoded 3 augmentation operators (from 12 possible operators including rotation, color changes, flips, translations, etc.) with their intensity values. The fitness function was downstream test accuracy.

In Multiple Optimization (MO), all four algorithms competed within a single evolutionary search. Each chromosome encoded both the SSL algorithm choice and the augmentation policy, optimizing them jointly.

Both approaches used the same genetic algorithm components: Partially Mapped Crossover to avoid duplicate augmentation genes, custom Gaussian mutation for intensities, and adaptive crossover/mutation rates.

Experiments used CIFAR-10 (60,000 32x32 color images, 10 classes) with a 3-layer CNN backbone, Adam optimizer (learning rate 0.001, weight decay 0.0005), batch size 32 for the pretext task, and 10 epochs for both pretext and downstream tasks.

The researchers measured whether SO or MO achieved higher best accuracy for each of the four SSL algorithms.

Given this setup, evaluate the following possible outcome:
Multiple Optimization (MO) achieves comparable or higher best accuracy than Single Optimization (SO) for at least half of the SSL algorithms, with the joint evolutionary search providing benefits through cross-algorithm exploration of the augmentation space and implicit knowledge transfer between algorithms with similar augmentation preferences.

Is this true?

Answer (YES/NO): NO